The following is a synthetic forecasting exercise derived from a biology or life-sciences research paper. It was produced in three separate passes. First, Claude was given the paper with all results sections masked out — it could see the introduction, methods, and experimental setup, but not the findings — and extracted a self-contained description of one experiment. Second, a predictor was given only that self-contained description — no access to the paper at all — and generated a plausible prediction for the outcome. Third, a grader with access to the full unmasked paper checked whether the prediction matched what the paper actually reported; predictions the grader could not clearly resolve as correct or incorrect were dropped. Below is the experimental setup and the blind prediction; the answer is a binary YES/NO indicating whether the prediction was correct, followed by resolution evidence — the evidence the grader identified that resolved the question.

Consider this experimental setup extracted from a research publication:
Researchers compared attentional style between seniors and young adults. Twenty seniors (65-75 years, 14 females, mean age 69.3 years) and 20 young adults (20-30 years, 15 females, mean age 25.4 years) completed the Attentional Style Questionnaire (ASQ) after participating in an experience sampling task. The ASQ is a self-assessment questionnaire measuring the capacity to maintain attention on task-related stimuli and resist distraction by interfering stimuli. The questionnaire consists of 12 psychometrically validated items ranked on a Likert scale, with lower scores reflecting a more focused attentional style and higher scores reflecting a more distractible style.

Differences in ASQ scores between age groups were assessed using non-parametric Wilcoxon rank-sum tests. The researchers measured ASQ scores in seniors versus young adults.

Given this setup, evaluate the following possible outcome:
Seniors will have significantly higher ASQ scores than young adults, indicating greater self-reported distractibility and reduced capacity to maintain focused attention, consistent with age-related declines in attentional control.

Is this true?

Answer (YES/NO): NO